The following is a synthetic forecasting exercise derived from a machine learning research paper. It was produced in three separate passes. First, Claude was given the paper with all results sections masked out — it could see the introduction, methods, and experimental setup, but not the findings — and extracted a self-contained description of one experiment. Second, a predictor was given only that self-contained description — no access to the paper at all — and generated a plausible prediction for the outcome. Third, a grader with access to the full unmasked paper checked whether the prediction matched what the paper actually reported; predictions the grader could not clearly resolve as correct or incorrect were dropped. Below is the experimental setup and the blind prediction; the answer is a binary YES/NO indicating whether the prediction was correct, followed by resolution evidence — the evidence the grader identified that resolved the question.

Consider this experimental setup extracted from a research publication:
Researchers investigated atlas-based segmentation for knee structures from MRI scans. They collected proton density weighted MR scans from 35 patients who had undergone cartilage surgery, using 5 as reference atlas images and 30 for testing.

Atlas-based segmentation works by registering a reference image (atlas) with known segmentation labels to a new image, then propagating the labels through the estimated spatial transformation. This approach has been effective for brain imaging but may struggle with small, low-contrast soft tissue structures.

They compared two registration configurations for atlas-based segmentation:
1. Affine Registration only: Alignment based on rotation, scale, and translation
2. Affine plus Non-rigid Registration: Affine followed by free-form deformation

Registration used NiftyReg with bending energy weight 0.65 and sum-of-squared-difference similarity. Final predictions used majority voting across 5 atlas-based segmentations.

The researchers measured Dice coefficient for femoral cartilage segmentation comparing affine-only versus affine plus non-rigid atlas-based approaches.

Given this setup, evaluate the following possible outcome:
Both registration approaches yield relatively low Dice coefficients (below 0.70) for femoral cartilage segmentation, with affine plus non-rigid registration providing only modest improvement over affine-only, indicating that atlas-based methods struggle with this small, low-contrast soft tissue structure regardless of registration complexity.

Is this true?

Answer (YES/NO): YES